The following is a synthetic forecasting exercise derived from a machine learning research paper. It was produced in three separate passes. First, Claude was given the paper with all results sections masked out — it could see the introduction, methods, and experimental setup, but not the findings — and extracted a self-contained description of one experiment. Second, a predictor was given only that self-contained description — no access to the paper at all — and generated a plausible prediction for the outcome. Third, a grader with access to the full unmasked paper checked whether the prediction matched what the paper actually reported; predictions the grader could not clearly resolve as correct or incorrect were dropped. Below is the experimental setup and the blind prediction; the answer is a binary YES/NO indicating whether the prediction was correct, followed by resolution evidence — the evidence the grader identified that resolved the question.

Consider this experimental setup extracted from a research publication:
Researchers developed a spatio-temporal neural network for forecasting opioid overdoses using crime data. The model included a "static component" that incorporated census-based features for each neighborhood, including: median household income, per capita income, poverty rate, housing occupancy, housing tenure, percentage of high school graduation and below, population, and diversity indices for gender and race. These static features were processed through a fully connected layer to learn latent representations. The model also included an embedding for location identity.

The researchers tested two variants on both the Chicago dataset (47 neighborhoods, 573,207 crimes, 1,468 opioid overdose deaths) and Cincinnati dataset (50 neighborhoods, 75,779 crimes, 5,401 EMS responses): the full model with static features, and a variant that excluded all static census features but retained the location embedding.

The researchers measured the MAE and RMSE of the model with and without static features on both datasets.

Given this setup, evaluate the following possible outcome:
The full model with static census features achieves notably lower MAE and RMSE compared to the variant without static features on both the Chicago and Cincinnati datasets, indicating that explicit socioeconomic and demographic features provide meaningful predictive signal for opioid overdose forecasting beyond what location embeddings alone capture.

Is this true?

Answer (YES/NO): YES